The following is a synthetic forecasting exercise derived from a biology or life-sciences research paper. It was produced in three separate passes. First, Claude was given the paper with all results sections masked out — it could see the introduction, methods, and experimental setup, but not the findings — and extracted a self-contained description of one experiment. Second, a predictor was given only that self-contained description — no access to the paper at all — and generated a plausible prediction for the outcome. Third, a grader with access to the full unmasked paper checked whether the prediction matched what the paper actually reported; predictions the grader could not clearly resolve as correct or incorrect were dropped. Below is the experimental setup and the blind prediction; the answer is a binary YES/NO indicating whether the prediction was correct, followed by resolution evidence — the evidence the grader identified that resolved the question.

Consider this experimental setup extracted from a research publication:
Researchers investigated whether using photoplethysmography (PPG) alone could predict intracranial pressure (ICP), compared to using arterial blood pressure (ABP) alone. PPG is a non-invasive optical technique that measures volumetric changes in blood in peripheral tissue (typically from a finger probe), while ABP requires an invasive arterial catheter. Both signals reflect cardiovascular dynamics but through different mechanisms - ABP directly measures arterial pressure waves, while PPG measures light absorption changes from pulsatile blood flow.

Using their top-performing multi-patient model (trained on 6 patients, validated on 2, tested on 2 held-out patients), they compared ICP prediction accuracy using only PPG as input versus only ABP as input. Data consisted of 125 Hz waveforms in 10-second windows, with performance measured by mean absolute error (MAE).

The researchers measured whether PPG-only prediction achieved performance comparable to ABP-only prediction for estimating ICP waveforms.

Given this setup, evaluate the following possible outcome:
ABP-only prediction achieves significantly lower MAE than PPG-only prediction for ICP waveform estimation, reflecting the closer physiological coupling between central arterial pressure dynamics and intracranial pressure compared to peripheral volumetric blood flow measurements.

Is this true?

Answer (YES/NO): NO